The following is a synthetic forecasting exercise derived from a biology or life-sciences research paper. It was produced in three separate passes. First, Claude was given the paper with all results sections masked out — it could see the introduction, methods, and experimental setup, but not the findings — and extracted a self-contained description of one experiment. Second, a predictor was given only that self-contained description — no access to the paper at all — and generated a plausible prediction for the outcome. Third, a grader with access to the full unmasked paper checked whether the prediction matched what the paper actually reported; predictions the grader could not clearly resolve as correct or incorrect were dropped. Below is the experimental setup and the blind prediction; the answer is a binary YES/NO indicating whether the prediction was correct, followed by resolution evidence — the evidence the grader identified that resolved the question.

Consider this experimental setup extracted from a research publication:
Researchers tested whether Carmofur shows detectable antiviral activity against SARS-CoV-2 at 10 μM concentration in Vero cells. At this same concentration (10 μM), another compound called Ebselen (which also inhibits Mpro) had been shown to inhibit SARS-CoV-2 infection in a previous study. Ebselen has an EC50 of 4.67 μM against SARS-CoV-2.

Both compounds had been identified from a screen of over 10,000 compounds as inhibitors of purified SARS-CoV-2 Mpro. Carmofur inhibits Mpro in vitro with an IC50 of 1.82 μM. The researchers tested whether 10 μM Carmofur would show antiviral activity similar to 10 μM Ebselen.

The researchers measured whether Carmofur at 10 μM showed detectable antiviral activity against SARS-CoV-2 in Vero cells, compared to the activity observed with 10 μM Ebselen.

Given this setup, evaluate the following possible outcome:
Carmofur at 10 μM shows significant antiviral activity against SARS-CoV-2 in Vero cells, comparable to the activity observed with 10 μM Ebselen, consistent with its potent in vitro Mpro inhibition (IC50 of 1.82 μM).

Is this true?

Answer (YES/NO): NO